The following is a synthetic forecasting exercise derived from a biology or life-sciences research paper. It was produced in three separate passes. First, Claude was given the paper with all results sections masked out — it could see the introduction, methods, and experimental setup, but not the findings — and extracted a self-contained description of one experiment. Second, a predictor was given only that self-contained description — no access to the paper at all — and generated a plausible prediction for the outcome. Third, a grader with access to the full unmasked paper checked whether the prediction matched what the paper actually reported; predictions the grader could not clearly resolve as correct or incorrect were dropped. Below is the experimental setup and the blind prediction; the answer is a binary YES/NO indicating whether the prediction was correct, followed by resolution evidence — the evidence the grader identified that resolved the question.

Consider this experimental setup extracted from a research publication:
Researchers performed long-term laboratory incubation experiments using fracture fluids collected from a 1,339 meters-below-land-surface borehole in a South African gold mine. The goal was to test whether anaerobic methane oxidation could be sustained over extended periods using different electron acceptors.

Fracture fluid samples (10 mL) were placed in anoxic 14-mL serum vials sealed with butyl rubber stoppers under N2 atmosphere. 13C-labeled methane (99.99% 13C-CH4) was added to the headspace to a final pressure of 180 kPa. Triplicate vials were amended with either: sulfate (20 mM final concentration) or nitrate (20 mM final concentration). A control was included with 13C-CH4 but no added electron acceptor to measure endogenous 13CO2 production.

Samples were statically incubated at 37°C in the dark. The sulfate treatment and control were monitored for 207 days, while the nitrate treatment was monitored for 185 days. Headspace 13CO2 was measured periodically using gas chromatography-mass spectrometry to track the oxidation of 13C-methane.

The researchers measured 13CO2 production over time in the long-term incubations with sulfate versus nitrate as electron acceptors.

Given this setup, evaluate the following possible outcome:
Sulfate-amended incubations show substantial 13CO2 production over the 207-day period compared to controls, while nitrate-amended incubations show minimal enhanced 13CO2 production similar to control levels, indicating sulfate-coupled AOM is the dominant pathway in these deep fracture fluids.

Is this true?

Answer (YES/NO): NO